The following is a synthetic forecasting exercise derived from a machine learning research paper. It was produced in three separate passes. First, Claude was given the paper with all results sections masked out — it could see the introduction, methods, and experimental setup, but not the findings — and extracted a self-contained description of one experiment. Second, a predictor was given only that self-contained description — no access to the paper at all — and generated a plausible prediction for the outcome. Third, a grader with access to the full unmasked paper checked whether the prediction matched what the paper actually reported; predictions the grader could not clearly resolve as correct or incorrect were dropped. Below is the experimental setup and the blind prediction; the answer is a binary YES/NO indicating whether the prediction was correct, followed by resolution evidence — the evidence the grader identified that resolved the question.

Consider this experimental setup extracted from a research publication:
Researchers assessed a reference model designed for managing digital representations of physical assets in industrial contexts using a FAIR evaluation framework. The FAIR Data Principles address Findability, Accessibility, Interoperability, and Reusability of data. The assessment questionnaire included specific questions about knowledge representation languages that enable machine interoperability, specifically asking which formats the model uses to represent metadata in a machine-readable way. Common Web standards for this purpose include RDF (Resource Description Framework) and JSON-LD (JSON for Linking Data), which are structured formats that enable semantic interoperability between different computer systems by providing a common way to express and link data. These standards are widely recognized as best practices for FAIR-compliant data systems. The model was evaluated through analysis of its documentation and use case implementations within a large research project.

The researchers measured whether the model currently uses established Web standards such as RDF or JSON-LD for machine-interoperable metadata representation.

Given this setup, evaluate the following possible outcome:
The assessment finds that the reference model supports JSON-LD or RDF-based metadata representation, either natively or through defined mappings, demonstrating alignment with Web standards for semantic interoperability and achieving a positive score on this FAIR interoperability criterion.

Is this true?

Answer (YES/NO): NO